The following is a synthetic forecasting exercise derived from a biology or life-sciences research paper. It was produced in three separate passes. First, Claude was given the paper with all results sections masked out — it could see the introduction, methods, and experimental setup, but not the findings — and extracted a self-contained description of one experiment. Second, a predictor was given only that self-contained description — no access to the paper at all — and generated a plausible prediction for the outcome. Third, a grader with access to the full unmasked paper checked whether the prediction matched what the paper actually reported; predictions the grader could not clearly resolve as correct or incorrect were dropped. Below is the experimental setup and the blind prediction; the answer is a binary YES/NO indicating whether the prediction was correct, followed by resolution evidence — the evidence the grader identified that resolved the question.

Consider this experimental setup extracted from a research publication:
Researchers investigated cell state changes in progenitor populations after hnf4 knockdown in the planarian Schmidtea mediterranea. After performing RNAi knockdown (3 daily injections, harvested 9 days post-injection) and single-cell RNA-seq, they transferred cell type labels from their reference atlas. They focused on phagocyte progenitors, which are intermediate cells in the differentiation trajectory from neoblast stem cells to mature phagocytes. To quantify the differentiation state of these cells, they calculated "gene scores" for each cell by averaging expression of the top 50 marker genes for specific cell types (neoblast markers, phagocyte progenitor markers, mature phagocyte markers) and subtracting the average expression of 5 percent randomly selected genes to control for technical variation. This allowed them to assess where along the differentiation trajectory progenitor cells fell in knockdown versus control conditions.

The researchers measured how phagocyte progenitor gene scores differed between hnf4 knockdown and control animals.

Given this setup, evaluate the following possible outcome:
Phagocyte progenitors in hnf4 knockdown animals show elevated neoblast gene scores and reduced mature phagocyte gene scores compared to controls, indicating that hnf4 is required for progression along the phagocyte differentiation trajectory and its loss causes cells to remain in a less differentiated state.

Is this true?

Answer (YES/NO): NO